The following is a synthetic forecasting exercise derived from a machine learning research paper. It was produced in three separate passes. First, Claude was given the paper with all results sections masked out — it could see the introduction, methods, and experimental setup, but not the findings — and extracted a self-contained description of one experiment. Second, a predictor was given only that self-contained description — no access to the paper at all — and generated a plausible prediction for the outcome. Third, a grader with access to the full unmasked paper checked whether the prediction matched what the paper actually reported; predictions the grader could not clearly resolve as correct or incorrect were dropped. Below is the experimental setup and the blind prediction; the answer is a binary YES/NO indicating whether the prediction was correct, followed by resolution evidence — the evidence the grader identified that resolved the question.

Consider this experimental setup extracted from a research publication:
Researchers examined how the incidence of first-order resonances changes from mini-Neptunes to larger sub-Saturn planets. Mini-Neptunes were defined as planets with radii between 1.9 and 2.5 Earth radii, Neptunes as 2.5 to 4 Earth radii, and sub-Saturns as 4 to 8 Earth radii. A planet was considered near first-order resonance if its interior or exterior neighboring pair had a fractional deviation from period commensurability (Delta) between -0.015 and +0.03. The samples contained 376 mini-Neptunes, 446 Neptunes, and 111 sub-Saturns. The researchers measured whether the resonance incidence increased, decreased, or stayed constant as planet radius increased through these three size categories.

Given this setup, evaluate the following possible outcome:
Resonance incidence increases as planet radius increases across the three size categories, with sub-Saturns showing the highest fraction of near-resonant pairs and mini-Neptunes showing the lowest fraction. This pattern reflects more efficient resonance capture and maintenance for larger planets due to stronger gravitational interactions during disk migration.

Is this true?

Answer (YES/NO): YES